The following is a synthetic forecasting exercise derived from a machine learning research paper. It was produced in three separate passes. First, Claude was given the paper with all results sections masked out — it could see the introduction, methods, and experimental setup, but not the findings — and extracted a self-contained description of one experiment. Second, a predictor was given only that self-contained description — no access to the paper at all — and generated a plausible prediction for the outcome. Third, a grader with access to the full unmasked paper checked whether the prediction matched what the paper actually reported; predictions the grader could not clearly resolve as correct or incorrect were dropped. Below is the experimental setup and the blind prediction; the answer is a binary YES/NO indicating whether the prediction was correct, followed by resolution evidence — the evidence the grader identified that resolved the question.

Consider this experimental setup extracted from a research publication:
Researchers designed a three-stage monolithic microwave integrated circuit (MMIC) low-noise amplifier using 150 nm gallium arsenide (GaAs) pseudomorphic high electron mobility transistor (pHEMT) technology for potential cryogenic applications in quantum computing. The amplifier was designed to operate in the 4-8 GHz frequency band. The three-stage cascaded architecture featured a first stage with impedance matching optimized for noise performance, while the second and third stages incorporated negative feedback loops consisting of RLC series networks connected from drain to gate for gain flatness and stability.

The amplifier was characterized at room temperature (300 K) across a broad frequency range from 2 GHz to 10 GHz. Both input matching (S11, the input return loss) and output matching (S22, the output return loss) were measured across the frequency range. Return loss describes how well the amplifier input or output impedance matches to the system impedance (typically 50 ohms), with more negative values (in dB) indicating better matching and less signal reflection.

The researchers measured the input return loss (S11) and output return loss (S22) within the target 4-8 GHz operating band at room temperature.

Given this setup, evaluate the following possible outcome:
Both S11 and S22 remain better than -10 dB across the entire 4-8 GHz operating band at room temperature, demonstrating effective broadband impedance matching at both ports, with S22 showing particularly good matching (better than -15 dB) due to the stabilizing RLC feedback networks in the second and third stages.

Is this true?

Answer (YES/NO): YES